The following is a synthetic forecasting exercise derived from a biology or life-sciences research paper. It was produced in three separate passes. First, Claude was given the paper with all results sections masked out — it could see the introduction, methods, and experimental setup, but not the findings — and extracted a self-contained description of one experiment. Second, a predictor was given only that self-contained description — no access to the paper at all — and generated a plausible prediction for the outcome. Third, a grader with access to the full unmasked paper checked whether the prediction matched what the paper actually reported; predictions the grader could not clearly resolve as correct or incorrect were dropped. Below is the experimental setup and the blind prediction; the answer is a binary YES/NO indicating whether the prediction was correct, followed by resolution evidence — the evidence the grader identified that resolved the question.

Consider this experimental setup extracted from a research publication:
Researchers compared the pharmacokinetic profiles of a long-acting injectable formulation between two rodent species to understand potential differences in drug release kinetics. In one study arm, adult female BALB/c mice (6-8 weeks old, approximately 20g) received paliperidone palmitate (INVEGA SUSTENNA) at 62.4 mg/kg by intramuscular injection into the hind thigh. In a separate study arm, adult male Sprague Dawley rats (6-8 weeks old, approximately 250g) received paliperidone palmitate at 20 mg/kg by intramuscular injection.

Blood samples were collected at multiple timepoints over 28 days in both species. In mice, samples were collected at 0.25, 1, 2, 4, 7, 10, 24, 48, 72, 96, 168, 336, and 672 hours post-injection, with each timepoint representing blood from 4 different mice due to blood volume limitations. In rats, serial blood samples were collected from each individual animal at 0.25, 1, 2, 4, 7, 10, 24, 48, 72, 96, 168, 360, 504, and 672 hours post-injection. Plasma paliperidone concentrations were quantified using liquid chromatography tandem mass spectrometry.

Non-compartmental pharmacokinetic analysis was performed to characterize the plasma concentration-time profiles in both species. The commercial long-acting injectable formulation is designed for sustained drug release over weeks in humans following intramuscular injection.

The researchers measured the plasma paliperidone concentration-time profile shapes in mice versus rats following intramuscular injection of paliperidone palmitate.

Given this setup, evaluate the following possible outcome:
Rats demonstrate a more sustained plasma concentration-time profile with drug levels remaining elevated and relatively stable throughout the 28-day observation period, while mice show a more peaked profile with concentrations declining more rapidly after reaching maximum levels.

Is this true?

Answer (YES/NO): NO